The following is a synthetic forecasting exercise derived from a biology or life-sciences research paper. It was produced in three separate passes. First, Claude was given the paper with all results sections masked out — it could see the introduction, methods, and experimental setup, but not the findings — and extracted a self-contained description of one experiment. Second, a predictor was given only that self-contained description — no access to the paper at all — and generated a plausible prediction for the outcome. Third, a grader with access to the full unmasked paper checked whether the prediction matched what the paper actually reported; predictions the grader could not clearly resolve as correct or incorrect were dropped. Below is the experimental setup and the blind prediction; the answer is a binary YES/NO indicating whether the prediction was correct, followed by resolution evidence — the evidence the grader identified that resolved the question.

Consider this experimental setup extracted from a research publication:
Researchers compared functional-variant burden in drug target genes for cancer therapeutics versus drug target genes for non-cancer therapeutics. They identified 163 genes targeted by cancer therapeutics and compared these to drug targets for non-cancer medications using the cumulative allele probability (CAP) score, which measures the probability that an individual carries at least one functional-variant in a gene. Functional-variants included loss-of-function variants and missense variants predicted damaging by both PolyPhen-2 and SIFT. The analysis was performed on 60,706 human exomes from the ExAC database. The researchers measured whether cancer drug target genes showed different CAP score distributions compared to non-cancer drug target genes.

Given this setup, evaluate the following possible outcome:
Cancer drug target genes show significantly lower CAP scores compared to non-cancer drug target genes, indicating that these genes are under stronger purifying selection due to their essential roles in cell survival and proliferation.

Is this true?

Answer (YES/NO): NO